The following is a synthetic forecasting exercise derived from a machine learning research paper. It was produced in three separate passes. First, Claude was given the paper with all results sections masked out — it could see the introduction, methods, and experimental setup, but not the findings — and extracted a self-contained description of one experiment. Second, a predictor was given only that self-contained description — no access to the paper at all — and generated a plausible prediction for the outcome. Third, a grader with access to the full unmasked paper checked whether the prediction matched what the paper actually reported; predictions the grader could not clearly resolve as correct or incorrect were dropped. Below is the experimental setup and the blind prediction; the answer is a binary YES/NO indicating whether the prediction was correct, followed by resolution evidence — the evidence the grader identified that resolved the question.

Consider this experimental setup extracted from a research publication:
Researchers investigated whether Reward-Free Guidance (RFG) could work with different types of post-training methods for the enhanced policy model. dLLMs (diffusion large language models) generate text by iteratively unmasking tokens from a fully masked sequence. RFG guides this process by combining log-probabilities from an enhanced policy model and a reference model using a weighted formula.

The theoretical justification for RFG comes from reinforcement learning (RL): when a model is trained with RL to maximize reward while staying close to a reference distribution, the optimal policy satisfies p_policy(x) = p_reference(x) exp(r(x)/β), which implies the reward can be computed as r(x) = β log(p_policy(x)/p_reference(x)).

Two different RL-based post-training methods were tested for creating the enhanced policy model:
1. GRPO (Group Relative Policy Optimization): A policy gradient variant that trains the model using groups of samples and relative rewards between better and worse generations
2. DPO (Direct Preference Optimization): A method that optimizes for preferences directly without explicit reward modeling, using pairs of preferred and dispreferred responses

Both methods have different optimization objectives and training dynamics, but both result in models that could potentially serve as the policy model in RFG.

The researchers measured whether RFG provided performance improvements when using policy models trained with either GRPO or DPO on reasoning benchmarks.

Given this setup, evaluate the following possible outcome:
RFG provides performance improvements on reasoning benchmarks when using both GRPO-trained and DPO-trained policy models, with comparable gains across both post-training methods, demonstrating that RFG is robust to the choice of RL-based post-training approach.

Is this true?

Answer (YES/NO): YES